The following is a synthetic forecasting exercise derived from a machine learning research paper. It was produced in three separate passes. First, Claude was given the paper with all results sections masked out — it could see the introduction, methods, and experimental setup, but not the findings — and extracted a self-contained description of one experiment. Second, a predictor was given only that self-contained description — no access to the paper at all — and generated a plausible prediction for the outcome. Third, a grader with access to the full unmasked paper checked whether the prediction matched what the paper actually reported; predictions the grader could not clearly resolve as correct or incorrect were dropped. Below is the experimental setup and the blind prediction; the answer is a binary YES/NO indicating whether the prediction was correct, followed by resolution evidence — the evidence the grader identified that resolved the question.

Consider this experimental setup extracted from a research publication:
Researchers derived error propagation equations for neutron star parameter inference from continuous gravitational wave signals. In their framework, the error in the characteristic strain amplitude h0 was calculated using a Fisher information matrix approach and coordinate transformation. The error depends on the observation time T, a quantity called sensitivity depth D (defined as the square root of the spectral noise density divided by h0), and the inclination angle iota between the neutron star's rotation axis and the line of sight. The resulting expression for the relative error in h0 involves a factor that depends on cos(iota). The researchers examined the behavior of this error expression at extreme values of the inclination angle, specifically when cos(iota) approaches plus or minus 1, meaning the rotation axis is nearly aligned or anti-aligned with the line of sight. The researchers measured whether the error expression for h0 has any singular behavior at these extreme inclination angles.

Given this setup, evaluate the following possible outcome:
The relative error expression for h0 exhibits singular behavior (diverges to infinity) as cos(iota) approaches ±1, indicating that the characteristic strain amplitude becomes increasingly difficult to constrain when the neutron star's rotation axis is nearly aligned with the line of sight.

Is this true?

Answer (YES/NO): YES